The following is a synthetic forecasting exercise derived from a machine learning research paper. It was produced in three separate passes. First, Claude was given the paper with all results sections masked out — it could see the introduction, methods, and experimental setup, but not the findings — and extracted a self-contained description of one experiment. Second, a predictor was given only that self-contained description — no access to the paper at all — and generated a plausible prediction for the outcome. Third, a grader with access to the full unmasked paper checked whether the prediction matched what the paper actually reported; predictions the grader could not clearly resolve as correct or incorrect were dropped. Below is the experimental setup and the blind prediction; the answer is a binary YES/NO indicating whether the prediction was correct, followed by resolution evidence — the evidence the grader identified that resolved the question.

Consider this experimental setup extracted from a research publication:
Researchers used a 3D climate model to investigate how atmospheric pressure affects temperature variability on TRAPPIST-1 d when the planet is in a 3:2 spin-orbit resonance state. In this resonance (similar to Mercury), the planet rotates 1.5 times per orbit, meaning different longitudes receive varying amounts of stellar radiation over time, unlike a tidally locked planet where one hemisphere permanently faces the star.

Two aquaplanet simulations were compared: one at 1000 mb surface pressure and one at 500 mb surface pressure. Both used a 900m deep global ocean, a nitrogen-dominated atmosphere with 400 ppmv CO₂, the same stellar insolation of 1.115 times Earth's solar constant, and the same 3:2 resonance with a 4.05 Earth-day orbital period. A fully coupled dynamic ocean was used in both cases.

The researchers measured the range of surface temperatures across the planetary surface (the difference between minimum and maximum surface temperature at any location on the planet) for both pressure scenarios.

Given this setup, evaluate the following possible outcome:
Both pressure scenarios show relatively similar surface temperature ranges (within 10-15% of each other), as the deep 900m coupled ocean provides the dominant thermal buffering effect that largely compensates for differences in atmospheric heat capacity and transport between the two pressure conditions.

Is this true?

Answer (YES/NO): NO